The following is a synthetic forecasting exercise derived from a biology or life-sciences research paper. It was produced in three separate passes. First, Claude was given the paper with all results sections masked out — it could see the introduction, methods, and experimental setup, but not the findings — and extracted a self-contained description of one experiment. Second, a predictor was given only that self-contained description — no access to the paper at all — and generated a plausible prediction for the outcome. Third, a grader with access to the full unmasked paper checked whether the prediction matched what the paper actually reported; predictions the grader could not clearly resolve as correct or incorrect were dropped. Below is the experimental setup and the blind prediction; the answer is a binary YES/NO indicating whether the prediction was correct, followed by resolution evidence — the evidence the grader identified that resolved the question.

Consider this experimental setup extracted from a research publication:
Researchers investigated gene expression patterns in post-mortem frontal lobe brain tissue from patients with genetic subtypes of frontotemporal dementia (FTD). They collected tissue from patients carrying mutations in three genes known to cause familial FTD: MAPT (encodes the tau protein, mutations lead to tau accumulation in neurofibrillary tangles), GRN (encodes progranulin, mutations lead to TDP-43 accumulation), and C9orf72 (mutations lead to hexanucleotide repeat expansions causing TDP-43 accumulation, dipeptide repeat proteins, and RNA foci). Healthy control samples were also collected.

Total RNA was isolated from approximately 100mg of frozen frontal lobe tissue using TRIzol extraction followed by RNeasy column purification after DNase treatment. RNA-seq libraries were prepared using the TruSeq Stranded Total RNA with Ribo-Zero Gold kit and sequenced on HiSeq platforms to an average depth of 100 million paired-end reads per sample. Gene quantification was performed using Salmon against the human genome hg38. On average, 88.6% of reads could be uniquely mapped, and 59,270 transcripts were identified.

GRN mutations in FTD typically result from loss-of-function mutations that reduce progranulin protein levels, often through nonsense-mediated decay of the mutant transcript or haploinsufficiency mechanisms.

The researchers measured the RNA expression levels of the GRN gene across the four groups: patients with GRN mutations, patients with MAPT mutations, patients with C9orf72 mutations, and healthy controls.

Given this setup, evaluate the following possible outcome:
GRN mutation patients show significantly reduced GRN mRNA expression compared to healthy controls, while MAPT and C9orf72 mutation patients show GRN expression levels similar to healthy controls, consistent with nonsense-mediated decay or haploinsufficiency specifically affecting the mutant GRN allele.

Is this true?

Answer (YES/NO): YES